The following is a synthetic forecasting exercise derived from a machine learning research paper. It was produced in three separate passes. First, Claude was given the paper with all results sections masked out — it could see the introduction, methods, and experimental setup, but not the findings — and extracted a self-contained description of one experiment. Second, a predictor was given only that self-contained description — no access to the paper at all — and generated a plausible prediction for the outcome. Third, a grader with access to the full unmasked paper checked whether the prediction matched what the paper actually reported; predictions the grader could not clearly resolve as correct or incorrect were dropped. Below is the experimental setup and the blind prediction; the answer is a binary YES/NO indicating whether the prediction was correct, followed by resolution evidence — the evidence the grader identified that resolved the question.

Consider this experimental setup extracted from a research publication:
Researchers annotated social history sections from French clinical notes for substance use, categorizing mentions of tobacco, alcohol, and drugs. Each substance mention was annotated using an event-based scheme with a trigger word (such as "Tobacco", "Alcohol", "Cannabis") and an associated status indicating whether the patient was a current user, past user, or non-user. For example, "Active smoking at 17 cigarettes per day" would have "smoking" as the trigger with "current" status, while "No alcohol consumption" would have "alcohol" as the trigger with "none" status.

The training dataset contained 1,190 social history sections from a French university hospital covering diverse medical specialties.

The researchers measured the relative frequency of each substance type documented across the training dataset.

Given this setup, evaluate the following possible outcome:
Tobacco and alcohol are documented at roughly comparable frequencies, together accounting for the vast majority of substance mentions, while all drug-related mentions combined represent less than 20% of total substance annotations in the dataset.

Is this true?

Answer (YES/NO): NO